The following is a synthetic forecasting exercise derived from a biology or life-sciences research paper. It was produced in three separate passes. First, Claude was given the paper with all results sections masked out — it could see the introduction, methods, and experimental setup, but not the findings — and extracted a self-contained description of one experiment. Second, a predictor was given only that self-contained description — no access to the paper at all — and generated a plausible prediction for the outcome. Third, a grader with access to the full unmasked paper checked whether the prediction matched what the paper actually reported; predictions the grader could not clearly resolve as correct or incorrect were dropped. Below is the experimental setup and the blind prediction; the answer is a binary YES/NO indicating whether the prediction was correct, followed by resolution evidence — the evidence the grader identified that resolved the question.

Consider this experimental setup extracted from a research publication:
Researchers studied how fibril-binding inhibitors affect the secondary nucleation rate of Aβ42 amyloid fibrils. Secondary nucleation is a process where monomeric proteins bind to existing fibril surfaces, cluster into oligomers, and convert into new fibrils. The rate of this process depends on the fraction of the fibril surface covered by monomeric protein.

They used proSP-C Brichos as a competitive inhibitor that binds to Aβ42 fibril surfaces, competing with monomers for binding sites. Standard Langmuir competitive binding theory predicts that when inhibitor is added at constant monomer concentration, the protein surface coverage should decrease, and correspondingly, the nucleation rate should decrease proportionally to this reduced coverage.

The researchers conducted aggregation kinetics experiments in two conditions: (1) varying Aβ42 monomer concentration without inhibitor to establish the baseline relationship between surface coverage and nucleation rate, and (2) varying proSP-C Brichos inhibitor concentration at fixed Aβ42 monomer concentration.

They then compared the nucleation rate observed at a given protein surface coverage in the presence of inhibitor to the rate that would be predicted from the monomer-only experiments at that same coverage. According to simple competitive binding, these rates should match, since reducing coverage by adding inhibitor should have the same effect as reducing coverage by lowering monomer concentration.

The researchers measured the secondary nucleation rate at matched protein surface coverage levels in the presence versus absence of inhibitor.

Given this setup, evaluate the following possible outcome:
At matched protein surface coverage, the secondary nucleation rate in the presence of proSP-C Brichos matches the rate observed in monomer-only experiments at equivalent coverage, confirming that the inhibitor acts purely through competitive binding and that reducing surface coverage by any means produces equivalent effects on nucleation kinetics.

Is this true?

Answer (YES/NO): NO